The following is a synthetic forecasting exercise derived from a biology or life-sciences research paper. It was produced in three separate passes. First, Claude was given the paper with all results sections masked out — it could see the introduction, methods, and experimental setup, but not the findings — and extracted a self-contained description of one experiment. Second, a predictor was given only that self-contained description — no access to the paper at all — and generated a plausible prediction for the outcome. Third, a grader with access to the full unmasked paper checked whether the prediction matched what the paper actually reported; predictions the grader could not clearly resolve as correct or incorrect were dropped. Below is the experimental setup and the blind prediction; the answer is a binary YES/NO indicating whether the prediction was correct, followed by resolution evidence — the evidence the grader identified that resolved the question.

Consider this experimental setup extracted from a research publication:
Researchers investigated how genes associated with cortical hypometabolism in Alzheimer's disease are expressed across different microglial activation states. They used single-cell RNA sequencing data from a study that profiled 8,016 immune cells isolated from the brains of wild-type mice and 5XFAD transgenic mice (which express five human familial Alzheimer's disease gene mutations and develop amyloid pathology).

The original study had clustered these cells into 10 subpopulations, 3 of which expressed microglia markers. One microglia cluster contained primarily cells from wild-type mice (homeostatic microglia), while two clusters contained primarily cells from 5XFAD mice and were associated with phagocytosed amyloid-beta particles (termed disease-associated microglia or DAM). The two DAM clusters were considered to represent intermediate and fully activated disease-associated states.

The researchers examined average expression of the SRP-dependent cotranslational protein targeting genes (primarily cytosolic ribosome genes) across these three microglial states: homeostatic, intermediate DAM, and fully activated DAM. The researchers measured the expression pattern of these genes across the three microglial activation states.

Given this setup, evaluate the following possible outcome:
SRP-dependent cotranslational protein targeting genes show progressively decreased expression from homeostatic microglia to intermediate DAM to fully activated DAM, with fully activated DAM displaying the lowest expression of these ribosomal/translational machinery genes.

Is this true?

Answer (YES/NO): NO